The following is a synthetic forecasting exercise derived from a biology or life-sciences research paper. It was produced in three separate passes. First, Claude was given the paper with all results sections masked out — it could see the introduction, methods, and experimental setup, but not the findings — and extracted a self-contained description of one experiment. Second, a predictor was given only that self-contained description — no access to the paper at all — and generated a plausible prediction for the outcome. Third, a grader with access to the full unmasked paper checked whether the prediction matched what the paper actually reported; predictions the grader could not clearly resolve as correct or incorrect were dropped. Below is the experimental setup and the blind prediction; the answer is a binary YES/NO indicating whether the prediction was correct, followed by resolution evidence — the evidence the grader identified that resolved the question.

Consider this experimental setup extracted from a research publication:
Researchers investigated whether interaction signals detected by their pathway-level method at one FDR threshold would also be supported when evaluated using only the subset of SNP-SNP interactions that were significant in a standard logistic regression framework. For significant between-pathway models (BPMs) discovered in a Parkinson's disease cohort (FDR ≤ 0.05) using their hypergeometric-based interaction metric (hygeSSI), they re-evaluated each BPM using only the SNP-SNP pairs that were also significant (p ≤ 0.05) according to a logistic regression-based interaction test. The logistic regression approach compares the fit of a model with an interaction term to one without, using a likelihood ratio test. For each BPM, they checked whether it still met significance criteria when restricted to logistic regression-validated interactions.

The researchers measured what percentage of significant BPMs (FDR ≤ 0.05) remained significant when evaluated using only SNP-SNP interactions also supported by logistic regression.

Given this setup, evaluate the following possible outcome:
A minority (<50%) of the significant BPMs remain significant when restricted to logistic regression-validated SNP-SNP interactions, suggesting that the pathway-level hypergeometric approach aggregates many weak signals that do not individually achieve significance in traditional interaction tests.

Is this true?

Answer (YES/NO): NO